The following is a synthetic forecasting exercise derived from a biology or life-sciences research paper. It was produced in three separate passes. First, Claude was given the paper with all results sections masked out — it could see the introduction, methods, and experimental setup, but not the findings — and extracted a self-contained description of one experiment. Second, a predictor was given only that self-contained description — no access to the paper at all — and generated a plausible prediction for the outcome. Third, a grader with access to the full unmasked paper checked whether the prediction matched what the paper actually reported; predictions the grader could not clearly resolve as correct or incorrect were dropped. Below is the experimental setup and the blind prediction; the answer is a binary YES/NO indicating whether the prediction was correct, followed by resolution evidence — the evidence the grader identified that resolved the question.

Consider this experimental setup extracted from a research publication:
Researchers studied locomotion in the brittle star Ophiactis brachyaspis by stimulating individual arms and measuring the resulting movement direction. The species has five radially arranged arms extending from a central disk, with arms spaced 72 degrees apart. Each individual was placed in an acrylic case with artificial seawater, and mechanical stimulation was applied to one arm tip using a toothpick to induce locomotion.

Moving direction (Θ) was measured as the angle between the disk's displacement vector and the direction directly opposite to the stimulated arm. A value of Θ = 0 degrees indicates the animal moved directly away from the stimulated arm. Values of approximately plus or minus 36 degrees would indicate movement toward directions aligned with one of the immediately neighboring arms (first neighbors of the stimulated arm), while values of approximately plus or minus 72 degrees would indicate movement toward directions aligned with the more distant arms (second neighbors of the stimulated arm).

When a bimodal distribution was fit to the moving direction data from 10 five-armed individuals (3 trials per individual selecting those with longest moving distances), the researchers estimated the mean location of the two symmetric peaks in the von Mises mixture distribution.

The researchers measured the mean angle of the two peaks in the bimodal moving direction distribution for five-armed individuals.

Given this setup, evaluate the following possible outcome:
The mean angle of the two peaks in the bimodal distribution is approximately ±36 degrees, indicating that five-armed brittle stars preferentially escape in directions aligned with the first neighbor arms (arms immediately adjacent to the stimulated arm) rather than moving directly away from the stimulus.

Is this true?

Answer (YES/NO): NO